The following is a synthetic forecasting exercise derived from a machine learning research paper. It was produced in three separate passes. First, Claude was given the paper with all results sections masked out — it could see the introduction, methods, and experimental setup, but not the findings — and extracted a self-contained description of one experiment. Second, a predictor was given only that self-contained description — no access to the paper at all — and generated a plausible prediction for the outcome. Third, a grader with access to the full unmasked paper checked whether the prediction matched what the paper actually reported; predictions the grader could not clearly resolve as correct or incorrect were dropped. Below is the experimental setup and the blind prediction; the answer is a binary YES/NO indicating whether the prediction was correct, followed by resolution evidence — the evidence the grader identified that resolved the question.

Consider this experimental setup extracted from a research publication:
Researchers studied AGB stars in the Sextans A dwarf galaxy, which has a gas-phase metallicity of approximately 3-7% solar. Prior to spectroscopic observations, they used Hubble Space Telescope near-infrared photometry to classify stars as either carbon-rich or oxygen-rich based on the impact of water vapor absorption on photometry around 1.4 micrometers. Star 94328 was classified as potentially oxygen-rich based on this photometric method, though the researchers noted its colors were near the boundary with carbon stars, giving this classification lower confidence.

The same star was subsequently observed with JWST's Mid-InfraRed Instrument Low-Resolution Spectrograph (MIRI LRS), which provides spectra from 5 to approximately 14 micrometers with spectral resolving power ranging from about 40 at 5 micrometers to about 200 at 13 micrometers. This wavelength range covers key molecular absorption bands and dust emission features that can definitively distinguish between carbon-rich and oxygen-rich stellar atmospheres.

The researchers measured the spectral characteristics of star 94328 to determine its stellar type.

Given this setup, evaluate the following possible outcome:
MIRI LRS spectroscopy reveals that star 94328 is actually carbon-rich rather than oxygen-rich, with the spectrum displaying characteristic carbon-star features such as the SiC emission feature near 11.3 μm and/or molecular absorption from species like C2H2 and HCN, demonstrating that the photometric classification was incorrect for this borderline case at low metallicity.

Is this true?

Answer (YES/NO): YES